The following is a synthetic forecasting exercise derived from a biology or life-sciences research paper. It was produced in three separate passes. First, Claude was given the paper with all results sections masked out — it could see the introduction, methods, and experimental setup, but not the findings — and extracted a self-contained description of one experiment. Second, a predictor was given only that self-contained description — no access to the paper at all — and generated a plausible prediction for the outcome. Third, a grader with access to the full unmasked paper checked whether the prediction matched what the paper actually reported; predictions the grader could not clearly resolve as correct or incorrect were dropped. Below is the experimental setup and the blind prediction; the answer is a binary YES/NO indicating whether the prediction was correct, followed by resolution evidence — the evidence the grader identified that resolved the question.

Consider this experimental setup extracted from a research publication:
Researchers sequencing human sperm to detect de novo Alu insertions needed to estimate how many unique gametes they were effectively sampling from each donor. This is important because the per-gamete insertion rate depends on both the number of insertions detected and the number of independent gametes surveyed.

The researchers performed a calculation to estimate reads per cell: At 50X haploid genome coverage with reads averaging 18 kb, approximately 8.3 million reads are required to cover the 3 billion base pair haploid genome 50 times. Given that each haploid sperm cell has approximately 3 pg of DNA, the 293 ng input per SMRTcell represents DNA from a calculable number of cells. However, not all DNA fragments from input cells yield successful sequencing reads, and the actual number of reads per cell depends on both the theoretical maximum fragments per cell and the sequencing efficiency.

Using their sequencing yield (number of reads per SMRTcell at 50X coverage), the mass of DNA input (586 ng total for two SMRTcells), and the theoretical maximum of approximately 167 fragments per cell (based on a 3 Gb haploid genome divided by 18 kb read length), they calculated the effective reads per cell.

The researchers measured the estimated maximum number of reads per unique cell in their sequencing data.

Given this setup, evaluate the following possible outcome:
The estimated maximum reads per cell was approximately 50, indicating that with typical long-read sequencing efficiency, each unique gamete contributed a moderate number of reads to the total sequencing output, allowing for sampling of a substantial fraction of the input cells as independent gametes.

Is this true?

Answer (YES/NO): NO